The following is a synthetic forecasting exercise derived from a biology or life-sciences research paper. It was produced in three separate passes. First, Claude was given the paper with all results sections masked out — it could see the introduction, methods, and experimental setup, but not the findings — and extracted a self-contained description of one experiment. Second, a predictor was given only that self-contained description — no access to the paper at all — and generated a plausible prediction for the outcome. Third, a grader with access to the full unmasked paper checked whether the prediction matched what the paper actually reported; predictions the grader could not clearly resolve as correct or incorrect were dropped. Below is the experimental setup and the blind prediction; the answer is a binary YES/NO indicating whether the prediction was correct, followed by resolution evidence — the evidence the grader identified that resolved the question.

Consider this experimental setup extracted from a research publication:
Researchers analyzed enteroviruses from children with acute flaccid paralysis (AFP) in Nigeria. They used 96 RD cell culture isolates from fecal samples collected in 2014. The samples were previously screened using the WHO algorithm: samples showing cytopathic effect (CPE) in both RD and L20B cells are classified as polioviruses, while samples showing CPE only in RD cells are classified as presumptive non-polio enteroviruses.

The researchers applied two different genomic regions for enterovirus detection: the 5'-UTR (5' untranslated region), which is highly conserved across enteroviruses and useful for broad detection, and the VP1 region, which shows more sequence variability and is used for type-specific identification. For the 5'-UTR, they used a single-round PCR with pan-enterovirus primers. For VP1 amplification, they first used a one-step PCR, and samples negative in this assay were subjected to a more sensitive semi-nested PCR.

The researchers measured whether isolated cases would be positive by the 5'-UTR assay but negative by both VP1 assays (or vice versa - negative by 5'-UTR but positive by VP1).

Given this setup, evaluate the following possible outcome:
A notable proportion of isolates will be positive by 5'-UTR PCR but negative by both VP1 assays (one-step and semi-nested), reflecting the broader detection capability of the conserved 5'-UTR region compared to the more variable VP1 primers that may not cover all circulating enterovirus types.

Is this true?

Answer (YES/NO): YES